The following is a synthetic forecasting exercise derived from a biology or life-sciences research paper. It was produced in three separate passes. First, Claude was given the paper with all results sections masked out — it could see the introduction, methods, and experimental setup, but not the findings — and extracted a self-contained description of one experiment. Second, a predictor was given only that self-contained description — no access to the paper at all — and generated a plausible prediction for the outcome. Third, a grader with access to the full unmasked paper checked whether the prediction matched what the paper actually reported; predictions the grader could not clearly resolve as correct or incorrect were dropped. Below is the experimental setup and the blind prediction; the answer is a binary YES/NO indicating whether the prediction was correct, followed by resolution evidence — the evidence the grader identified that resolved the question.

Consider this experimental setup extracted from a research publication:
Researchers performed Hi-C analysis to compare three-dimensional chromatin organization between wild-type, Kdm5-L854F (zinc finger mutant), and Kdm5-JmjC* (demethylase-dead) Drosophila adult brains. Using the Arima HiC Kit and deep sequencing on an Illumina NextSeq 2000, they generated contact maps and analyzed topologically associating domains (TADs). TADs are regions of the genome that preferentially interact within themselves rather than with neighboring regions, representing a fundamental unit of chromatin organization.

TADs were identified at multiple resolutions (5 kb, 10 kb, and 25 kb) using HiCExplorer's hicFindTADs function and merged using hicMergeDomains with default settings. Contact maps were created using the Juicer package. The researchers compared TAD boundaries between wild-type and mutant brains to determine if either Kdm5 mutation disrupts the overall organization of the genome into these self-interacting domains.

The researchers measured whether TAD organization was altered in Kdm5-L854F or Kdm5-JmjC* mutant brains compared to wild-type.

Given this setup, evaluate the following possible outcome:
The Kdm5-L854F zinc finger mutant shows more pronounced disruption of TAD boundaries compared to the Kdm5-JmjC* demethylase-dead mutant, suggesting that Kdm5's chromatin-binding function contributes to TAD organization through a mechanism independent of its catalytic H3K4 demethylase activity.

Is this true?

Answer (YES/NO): NO